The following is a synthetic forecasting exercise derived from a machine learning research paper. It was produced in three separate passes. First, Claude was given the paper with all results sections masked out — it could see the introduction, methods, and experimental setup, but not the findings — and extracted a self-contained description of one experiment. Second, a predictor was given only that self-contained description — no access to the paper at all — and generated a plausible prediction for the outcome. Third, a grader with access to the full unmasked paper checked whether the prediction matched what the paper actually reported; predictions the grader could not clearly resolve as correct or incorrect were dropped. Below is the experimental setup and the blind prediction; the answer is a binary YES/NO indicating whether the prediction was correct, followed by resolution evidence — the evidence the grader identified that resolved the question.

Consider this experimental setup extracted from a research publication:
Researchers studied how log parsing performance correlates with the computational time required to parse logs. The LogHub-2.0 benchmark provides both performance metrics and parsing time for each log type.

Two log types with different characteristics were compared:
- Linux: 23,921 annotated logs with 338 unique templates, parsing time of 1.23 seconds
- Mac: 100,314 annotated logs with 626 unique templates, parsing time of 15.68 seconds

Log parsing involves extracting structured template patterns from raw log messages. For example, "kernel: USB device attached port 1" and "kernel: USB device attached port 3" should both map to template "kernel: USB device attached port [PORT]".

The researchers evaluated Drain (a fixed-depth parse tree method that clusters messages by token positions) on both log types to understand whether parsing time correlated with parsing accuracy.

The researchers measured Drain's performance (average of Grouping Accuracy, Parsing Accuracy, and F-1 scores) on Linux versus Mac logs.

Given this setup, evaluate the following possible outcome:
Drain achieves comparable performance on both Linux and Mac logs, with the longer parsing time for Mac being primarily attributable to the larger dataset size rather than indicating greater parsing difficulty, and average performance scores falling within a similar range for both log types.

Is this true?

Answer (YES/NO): NO